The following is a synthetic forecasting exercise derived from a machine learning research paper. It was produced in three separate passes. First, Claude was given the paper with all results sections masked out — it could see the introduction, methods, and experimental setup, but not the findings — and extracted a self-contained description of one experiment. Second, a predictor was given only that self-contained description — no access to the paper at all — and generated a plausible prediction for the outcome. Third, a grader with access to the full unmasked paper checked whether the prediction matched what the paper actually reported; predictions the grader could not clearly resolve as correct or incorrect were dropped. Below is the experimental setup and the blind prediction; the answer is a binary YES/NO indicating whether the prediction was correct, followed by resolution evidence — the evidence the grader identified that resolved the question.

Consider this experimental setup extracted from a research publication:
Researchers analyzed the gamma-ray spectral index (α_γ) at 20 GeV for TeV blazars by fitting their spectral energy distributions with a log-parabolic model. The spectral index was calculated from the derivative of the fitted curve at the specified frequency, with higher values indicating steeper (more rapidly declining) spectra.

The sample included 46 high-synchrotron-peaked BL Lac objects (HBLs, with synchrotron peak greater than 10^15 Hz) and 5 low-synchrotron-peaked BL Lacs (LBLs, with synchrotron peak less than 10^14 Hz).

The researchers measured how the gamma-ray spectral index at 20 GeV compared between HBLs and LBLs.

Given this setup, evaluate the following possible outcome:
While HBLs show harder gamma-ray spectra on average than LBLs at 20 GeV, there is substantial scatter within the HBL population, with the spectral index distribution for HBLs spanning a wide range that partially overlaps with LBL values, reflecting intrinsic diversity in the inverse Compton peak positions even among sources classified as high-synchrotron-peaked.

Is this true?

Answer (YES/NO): YES